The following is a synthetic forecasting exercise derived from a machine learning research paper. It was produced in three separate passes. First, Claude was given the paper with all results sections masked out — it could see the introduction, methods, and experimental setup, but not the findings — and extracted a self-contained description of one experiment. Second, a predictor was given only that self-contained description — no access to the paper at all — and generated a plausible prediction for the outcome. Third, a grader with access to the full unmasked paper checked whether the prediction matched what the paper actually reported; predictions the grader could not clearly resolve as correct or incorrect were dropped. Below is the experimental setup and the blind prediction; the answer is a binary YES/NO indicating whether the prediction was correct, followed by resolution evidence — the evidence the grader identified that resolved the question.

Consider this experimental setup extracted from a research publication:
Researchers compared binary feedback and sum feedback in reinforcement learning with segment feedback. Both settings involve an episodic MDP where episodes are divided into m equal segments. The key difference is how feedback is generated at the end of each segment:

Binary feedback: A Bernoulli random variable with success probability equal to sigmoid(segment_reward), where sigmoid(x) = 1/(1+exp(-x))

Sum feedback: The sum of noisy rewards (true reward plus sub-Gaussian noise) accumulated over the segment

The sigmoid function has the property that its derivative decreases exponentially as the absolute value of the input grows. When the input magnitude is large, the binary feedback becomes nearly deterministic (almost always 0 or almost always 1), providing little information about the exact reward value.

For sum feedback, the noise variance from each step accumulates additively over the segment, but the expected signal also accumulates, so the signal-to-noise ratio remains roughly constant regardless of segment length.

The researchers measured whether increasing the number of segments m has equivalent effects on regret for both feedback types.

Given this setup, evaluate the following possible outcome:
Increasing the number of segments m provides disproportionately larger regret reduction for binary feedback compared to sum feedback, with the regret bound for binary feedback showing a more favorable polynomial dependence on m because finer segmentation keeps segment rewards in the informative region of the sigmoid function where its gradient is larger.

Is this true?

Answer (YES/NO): NO